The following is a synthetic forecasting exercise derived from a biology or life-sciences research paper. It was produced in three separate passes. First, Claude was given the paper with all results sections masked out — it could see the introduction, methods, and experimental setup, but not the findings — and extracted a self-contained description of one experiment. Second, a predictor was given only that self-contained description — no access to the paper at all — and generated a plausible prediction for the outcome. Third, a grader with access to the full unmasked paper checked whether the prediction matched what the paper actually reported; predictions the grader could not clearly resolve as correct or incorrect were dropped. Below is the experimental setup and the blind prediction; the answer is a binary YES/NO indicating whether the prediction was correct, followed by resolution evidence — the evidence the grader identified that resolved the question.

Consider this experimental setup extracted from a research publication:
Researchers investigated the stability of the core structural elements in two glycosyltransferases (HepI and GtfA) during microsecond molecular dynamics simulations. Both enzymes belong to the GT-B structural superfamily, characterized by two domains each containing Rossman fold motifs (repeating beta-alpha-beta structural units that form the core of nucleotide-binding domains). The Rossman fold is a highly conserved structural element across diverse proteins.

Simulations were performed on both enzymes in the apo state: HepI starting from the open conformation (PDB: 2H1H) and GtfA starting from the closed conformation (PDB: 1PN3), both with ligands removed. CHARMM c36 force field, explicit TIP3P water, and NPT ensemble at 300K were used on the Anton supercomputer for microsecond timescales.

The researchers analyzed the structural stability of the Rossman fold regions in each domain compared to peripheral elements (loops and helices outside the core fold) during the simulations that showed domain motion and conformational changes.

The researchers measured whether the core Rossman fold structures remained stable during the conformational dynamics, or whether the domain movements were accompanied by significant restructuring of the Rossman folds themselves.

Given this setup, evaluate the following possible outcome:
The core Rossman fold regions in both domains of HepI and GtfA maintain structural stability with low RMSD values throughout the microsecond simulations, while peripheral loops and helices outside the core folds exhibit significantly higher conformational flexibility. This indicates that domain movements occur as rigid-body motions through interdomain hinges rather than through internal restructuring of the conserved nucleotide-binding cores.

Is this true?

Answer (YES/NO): YES